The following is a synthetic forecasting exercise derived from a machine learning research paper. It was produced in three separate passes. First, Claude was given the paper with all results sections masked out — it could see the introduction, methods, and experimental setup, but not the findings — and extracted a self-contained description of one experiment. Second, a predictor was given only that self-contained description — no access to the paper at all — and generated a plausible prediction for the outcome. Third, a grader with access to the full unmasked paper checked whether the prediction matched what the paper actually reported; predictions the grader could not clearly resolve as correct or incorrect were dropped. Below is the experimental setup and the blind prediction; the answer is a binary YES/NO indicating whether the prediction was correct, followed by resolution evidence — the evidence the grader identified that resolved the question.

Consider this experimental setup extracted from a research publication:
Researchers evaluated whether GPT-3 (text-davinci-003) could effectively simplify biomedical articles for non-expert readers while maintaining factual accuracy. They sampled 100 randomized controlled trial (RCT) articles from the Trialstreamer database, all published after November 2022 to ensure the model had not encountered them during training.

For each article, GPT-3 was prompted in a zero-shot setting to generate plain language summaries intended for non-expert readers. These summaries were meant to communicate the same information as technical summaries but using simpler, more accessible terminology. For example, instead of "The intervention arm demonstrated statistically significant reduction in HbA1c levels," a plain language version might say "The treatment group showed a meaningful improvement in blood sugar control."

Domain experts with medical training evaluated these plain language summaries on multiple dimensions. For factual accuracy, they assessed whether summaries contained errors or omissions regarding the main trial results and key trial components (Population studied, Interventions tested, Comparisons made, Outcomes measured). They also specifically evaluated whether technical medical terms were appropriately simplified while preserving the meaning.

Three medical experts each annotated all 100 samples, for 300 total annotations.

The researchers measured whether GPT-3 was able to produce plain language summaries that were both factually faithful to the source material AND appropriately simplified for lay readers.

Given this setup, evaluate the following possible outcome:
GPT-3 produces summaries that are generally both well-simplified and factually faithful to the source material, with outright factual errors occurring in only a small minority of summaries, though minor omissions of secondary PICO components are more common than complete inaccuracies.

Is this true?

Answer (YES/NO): YES